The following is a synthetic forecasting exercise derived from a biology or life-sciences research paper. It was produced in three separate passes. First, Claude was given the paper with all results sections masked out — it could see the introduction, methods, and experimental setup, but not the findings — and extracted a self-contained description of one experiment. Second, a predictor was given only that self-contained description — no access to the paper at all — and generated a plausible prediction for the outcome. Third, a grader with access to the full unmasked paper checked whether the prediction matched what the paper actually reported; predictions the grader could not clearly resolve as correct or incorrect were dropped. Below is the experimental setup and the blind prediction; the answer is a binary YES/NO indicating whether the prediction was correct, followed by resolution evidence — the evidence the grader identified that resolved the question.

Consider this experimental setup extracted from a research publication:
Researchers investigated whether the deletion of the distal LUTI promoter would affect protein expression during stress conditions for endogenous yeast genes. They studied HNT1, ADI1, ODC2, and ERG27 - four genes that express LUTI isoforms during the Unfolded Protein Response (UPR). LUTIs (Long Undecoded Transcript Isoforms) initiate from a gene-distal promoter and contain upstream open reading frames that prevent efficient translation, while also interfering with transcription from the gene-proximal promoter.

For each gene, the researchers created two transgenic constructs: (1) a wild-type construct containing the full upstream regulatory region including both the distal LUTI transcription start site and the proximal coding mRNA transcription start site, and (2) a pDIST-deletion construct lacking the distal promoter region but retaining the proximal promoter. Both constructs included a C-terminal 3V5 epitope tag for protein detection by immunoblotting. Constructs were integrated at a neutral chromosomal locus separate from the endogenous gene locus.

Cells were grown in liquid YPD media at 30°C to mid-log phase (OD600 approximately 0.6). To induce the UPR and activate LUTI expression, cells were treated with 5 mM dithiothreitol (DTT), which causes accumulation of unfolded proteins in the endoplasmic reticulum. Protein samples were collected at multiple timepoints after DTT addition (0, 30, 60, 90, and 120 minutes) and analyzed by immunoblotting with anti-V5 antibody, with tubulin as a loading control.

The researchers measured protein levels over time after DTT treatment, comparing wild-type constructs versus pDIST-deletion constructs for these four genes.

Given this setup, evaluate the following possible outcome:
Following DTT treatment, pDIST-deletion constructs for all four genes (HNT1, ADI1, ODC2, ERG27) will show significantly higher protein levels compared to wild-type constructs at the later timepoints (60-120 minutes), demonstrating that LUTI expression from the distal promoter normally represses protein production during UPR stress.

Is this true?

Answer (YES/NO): NO